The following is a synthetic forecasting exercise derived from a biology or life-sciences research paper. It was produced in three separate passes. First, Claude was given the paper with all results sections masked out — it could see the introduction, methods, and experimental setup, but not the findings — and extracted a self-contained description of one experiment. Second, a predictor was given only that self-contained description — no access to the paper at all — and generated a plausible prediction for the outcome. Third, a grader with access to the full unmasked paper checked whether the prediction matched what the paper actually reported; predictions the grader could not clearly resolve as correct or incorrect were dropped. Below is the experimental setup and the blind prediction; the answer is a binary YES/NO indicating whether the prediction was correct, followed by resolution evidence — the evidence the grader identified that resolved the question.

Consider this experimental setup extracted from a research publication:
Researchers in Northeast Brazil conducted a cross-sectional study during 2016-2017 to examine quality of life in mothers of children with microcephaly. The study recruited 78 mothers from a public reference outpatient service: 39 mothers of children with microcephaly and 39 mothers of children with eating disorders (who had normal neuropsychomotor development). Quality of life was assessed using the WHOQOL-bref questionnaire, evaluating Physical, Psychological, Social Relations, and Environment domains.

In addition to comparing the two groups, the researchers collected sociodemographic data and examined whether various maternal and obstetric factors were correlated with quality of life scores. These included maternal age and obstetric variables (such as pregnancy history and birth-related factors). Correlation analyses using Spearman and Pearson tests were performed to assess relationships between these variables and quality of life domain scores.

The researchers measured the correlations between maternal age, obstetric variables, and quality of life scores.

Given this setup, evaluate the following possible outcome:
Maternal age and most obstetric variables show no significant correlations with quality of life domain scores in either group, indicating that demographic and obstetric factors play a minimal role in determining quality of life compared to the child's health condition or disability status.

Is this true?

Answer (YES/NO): NO